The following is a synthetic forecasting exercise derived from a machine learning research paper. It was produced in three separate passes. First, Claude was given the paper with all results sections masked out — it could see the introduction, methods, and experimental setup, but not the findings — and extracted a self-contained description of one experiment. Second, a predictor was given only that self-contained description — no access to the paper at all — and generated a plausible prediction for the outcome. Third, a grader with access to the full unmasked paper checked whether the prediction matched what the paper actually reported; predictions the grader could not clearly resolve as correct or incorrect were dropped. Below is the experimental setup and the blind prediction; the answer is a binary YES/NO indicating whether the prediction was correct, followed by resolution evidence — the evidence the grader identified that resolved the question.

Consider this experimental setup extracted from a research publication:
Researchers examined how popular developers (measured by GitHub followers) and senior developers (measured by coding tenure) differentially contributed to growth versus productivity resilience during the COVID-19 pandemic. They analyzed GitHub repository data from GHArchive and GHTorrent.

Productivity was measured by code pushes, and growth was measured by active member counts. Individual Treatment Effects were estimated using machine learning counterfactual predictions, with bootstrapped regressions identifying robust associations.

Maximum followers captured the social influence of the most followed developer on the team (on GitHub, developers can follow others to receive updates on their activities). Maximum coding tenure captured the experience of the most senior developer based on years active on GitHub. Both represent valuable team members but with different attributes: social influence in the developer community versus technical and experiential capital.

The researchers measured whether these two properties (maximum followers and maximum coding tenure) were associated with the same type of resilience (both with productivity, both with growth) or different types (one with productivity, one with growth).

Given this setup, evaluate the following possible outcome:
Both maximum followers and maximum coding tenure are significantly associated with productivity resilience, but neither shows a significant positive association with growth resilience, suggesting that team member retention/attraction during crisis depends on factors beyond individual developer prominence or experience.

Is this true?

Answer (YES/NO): NO